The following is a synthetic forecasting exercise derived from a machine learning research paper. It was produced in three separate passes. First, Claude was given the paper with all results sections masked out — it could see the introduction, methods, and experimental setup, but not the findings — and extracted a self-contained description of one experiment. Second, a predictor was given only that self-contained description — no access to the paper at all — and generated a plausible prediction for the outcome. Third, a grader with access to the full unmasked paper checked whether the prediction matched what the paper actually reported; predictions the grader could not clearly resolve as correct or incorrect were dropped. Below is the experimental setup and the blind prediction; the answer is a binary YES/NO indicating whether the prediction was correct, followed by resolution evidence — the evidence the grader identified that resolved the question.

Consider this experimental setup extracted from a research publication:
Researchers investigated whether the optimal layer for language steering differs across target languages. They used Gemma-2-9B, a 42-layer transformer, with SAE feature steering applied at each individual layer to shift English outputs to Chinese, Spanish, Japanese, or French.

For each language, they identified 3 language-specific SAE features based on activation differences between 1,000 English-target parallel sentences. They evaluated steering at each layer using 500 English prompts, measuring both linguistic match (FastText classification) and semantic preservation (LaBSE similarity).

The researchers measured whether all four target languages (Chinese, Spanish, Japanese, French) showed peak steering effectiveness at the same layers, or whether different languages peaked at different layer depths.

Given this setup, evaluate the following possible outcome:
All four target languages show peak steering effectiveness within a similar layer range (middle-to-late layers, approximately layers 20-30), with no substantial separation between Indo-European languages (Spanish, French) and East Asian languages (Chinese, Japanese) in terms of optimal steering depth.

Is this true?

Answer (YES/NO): NO